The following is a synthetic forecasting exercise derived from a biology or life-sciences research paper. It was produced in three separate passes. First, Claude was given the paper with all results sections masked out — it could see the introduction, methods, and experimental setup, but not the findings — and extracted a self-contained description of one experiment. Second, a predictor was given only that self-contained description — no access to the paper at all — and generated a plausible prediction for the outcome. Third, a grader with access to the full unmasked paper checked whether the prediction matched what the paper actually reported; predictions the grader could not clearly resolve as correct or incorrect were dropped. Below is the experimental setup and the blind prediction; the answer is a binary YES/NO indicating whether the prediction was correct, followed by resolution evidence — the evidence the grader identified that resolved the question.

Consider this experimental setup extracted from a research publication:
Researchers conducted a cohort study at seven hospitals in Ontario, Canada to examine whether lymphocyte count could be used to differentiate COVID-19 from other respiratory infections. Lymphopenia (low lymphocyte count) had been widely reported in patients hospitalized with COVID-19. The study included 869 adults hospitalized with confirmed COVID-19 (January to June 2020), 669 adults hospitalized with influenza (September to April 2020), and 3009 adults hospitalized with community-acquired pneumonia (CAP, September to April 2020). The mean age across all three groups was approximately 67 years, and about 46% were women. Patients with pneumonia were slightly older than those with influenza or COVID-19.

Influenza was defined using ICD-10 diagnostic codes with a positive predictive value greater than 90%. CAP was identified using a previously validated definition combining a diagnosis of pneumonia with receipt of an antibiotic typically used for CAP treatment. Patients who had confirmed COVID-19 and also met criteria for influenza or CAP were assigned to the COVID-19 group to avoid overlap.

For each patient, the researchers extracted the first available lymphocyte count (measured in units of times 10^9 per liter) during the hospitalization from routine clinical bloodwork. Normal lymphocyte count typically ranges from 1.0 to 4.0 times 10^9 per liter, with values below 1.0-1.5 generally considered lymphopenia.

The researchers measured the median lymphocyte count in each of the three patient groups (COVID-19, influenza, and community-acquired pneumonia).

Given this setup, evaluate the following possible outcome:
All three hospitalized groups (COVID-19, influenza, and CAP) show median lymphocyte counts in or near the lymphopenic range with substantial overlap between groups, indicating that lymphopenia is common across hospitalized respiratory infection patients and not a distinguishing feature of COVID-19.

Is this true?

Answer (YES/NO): YES